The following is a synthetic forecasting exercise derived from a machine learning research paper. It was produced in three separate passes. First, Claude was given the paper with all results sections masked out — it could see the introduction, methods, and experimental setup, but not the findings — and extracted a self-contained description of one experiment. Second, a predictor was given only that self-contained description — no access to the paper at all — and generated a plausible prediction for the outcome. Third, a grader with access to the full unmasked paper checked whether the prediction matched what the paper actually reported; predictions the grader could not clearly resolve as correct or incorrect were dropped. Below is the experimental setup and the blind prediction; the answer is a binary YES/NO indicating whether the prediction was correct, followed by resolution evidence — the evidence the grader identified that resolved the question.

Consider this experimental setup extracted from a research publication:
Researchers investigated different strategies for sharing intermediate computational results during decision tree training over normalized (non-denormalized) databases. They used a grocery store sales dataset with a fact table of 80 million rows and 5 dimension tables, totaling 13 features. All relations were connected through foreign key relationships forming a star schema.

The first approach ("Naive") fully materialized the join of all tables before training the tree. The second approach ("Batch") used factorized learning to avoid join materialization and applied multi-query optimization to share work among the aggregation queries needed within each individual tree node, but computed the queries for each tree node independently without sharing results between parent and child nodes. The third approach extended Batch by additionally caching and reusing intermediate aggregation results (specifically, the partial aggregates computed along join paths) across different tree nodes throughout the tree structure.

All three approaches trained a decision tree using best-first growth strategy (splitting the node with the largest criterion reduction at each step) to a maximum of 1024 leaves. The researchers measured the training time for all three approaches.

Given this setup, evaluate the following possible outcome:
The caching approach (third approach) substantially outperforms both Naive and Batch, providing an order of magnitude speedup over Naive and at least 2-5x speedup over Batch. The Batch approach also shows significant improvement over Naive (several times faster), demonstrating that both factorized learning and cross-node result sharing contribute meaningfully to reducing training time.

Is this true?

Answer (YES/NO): NO